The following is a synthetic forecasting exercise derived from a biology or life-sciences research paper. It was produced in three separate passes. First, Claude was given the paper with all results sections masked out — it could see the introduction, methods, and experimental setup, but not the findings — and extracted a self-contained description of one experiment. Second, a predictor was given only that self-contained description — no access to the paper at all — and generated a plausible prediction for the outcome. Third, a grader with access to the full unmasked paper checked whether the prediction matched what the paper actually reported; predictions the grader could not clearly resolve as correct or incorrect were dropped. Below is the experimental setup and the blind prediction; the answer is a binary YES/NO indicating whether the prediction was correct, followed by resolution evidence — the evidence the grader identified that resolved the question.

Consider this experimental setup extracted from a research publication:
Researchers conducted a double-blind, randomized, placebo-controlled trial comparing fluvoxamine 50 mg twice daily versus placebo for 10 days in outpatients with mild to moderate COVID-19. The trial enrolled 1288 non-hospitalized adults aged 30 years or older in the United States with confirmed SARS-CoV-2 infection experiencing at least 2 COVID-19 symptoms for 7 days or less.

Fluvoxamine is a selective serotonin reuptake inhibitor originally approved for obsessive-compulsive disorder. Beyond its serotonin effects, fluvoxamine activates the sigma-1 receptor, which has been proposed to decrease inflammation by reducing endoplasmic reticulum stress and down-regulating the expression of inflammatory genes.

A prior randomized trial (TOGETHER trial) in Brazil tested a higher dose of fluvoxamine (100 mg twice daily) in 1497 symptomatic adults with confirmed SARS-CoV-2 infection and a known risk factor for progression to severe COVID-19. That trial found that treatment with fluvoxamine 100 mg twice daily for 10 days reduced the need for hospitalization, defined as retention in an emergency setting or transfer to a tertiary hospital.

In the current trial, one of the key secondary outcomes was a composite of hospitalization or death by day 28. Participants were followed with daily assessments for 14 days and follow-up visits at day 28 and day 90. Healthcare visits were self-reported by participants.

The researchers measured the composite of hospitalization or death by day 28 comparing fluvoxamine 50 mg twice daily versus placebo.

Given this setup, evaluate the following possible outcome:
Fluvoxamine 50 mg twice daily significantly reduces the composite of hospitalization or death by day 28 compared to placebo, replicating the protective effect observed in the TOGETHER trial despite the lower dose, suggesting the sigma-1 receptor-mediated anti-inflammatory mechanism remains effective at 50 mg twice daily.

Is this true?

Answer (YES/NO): NO